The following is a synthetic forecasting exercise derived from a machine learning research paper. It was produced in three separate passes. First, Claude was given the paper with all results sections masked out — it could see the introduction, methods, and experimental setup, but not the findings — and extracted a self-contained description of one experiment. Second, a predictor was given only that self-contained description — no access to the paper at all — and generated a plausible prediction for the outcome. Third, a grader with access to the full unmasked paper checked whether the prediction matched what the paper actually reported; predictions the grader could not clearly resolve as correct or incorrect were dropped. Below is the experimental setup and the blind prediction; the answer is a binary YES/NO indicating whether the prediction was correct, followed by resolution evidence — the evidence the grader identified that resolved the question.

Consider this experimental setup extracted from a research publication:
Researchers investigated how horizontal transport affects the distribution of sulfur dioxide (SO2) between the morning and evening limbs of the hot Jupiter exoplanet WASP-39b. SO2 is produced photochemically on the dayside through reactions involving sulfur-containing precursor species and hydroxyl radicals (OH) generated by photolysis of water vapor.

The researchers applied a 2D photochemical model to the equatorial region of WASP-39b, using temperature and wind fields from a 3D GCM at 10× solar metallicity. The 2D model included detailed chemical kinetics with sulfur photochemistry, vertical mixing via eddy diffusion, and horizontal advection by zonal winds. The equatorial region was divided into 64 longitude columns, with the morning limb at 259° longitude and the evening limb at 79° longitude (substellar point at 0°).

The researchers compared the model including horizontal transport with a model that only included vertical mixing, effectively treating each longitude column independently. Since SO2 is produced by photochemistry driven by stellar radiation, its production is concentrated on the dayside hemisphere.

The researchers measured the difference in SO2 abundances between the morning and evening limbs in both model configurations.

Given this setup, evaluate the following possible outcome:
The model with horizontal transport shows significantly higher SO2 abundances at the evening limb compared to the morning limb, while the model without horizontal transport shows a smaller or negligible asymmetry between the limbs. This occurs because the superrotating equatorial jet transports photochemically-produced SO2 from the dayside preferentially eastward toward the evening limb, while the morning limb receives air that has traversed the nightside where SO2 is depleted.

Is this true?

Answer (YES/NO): NO